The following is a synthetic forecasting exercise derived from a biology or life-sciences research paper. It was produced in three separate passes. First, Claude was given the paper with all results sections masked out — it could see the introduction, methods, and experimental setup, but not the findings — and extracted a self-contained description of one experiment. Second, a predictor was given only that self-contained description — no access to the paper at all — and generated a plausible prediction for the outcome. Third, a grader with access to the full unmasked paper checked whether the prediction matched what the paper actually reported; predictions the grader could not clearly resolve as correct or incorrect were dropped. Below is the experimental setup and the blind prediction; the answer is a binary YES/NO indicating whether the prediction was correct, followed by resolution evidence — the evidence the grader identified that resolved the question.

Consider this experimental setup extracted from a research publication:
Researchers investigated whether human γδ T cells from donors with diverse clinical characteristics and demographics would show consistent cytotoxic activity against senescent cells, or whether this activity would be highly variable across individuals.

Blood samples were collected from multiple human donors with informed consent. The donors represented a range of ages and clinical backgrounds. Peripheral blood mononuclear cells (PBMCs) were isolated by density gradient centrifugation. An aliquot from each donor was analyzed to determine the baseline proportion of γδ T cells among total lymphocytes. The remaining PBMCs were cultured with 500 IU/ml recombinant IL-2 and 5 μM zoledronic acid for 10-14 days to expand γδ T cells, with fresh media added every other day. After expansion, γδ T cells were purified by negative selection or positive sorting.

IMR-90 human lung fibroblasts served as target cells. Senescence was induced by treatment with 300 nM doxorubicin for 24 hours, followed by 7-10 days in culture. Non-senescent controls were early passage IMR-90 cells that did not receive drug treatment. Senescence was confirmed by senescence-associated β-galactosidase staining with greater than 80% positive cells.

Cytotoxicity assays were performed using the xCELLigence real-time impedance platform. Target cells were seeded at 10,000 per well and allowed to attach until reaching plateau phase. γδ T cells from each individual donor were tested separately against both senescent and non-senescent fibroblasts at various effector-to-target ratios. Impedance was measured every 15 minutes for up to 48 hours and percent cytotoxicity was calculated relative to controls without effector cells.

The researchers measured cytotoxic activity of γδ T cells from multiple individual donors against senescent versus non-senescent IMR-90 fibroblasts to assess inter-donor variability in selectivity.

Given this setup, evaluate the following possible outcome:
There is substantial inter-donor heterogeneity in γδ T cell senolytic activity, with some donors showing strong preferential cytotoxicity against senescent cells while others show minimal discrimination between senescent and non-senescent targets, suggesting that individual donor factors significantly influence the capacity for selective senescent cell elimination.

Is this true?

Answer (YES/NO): NO